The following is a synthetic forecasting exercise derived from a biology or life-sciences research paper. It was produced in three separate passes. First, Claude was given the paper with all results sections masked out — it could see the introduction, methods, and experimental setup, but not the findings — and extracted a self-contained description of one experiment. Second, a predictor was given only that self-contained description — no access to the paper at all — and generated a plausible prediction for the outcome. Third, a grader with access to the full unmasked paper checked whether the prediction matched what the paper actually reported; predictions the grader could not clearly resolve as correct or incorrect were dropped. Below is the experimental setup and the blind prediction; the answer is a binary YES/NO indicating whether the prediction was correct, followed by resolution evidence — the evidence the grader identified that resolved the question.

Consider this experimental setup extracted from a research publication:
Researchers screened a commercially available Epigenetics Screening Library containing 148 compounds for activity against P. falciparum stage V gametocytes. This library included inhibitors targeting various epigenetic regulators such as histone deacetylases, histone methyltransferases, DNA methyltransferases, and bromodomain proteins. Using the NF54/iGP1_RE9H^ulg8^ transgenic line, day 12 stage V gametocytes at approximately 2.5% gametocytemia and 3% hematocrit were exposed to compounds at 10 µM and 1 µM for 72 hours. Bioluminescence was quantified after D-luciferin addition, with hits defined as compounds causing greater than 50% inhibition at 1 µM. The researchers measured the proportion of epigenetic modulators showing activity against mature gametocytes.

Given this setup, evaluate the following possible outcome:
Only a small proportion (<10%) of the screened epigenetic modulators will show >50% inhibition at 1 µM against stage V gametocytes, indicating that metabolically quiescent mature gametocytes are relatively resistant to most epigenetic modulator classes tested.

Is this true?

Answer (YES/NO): YES